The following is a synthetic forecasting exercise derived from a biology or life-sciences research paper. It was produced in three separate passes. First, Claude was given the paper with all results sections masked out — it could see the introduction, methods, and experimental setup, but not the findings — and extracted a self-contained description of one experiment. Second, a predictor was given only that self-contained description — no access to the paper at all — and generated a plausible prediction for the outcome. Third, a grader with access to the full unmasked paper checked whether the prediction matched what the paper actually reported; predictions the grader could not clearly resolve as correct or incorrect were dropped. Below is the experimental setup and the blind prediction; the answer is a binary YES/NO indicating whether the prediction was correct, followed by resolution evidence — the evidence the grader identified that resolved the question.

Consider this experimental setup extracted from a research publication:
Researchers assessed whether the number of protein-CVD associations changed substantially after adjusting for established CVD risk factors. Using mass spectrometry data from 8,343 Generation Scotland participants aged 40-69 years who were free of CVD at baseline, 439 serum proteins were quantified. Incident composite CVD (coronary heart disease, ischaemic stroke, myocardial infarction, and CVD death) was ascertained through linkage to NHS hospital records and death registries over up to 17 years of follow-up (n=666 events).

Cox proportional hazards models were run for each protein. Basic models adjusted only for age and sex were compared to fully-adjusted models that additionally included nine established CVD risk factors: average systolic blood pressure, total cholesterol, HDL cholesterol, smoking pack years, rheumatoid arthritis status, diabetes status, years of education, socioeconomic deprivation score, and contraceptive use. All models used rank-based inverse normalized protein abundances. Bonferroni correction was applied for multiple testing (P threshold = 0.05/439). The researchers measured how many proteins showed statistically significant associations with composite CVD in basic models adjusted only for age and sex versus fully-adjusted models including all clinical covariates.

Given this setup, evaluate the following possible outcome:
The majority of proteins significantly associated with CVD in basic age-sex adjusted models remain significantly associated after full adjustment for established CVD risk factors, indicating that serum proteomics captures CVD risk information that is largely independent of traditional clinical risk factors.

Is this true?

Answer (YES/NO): NO